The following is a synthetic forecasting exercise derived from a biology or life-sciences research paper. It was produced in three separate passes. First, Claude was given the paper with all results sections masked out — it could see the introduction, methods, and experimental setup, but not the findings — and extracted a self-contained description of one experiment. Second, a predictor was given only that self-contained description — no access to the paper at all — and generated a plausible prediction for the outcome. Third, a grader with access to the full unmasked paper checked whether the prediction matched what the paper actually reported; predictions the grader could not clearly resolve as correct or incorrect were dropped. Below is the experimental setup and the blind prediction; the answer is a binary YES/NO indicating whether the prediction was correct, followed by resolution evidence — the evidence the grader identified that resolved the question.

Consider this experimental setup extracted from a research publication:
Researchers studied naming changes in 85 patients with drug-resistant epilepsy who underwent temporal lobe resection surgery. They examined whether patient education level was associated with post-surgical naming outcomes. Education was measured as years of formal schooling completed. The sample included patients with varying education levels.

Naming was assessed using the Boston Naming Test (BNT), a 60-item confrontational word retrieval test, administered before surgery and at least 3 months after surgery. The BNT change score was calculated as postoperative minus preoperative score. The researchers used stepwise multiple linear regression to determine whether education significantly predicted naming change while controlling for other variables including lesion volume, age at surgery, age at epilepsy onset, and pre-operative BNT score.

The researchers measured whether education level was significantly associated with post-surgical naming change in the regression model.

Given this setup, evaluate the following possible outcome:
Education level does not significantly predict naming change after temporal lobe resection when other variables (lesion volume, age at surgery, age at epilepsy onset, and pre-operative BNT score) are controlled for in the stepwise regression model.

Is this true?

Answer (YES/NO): YES